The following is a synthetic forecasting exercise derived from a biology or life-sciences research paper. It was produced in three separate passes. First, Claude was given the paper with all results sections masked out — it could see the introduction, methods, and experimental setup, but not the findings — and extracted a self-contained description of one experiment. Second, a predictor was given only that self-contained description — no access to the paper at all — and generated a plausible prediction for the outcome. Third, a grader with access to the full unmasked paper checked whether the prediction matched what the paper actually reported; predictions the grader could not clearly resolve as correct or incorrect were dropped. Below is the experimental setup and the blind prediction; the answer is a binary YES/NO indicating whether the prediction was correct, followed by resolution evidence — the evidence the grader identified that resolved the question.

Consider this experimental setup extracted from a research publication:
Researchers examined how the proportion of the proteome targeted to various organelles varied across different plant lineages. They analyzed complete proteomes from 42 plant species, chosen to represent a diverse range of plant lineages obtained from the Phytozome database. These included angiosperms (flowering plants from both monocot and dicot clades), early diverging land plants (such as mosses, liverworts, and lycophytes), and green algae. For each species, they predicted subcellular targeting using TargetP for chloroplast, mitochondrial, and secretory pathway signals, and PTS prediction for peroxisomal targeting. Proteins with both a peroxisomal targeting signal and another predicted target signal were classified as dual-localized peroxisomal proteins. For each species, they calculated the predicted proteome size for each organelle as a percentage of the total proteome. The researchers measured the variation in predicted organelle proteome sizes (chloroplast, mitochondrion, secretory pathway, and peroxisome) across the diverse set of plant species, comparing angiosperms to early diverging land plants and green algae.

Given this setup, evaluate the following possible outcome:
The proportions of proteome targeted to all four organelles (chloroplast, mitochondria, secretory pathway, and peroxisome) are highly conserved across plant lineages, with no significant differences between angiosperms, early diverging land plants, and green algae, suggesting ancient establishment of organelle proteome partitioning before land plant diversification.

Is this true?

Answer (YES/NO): NO